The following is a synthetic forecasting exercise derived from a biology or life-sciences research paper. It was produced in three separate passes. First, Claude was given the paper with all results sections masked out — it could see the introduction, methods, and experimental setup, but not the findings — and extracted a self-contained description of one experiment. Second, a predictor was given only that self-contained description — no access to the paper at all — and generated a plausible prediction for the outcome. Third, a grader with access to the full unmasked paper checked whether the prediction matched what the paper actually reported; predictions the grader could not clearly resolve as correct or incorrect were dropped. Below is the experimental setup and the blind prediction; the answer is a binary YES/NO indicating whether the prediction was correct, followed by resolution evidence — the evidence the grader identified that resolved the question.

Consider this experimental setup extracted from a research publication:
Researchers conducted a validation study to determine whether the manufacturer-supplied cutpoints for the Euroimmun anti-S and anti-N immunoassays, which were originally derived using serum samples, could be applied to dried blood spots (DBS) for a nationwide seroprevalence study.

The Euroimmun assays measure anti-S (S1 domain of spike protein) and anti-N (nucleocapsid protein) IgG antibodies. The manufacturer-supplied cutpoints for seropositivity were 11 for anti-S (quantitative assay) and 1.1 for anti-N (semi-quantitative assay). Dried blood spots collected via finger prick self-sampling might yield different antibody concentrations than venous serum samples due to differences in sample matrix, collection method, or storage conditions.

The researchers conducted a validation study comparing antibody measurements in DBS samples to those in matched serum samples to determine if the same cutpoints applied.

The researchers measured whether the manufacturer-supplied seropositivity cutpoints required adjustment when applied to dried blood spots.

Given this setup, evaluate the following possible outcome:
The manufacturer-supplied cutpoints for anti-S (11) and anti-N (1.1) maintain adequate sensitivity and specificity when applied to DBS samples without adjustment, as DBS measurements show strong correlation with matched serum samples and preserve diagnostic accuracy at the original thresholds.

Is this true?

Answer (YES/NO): NO